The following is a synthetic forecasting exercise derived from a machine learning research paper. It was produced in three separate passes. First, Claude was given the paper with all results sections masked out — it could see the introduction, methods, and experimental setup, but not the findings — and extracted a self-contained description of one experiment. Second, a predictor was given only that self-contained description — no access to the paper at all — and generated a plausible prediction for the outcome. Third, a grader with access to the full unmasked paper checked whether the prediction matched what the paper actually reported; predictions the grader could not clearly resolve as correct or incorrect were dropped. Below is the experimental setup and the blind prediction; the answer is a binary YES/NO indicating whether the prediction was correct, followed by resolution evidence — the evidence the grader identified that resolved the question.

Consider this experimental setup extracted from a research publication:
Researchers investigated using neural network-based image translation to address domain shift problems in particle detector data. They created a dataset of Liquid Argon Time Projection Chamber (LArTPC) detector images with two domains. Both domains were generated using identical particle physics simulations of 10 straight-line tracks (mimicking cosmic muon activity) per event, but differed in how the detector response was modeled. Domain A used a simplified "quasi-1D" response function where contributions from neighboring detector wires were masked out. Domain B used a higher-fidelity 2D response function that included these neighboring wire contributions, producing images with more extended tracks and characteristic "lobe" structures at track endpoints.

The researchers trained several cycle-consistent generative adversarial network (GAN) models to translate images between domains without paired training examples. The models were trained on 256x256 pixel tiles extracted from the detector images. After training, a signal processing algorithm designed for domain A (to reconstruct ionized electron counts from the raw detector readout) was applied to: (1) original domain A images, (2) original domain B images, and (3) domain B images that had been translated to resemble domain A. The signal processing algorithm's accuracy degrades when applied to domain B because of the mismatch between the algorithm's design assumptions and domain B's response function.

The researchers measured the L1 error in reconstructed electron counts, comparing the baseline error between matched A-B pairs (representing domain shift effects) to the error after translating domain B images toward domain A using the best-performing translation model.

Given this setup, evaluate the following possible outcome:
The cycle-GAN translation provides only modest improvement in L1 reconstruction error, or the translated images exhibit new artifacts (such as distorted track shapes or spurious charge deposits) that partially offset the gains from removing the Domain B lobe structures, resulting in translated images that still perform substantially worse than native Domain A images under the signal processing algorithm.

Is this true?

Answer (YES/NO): NO